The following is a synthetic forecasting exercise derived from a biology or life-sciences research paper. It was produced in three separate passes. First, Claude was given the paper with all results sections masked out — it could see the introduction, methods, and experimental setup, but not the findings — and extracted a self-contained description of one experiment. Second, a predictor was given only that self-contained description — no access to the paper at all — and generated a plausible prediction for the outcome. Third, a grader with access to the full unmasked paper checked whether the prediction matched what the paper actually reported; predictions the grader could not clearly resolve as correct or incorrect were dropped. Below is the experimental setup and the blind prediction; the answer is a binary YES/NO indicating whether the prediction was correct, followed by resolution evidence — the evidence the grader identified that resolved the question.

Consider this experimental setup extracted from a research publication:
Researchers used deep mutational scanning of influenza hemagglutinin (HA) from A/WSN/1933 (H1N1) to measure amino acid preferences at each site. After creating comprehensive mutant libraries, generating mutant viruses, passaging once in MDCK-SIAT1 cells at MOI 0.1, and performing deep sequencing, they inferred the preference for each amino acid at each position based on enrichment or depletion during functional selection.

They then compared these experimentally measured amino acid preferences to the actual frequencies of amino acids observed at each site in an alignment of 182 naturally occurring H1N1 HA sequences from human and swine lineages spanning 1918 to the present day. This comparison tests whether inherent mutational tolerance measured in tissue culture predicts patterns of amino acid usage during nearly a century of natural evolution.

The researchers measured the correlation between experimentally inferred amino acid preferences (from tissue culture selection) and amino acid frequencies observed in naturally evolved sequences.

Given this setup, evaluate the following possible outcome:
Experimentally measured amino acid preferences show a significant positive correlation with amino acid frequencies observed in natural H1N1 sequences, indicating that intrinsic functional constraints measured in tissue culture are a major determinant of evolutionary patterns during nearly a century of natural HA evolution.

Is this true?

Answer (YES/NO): YES